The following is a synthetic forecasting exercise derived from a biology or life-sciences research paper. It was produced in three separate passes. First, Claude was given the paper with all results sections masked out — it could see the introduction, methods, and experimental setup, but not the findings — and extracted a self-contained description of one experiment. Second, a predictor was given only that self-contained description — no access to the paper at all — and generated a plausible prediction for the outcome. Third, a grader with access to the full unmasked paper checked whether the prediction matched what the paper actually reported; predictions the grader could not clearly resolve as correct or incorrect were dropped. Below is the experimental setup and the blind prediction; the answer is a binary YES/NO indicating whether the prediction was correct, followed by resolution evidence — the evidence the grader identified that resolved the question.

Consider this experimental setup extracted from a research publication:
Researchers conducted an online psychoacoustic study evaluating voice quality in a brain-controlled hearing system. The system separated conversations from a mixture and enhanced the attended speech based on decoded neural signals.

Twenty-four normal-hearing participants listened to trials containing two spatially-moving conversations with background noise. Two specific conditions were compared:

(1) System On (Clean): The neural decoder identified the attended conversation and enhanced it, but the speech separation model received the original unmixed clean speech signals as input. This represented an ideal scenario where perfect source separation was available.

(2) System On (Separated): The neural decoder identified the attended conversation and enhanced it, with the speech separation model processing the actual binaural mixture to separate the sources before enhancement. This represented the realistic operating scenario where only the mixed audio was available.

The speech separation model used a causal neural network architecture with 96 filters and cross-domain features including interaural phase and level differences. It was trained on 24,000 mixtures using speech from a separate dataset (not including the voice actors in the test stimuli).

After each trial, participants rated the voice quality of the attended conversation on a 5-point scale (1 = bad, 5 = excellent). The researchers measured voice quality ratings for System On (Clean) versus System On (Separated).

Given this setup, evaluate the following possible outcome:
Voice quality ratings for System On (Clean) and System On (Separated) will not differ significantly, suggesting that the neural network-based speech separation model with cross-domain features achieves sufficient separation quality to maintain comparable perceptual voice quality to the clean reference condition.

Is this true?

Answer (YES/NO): NO